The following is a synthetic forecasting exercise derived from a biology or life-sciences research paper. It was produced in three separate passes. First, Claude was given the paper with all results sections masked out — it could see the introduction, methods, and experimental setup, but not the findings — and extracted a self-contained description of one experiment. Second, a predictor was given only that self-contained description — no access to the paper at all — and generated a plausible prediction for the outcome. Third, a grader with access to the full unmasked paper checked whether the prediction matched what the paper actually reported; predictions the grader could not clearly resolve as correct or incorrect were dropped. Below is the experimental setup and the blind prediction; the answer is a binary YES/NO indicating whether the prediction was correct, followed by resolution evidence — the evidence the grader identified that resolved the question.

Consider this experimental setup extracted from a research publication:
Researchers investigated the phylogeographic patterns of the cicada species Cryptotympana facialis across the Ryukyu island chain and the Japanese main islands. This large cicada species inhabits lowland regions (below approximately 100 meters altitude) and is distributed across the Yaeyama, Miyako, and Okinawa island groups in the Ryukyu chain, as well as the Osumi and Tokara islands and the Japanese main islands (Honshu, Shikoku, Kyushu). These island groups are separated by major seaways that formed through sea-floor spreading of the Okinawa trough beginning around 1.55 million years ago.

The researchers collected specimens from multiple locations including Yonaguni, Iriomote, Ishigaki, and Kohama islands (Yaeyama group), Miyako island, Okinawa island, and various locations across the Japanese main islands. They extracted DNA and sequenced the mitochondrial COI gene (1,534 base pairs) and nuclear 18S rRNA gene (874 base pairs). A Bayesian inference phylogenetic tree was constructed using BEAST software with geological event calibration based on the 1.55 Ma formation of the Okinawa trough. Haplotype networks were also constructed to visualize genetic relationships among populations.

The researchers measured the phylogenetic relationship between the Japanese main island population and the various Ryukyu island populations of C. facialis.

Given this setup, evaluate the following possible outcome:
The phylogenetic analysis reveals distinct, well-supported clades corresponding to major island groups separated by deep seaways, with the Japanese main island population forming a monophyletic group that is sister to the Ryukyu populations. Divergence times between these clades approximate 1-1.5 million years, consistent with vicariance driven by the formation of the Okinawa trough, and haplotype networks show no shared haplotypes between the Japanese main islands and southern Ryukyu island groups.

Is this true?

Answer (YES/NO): NO